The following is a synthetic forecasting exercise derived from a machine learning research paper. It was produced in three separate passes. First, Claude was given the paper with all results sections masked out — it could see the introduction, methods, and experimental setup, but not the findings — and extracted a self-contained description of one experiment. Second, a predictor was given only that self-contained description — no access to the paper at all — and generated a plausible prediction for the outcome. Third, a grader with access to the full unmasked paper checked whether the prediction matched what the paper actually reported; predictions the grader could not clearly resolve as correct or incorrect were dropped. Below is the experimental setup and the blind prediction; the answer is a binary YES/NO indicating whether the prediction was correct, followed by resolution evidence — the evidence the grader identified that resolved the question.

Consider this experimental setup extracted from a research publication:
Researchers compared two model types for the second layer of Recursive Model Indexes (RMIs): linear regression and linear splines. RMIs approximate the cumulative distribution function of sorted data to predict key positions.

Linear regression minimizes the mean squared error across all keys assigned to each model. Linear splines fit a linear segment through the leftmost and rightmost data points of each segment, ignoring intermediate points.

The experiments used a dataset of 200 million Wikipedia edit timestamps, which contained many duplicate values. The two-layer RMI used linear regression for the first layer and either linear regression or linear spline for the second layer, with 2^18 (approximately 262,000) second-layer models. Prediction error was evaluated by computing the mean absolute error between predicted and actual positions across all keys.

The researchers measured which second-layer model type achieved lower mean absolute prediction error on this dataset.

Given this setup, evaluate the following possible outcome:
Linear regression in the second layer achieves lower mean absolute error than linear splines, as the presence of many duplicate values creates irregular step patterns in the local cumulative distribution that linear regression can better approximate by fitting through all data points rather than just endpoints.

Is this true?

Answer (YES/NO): YES